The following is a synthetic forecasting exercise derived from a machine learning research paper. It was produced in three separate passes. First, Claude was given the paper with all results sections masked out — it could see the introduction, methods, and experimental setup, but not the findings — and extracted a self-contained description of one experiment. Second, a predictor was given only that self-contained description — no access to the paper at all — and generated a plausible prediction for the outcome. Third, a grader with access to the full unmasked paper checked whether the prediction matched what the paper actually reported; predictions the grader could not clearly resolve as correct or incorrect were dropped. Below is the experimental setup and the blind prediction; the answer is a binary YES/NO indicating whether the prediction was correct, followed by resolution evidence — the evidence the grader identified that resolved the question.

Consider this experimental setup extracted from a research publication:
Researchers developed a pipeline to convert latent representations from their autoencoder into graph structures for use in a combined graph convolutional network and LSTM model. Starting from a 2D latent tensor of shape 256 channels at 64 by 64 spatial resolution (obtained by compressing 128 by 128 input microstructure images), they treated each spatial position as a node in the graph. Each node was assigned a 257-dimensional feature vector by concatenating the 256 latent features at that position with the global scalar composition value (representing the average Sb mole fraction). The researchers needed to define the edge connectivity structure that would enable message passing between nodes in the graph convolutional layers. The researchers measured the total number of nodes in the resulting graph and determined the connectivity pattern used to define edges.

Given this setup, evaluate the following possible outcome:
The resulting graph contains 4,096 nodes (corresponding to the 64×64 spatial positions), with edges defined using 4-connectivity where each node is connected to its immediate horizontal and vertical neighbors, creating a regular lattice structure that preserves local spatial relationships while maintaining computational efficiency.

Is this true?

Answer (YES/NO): YES